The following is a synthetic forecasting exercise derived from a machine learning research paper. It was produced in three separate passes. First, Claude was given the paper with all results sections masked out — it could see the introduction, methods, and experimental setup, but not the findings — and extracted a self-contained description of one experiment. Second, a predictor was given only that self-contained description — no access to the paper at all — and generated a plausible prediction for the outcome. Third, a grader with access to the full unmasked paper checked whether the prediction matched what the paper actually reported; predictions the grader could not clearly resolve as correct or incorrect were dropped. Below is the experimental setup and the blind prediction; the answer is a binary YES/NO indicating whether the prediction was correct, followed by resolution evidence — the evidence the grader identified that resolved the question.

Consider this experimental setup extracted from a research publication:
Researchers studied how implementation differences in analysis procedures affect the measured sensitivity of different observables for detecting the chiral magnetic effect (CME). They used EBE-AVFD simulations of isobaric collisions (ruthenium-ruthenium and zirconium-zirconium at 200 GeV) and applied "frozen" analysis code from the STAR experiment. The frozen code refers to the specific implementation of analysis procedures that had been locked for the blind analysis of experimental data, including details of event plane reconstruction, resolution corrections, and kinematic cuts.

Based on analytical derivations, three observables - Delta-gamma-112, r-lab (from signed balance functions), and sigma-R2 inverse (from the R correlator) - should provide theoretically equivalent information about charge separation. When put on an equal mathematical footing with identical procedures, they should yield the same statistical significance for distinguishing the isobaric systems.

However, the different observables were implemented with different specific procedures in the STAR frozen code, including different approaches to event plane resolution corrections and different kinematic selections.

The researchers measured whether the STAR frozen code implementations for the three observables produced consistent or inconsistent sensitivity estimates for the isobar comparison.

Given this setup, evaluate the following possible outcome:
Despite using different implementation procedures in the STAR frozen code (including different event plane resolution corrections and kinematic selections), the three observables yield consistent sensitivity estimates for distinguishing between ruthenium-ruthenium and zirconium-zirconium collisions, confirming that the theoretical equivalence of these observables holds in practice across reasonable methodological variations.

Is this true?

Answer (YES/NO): NO